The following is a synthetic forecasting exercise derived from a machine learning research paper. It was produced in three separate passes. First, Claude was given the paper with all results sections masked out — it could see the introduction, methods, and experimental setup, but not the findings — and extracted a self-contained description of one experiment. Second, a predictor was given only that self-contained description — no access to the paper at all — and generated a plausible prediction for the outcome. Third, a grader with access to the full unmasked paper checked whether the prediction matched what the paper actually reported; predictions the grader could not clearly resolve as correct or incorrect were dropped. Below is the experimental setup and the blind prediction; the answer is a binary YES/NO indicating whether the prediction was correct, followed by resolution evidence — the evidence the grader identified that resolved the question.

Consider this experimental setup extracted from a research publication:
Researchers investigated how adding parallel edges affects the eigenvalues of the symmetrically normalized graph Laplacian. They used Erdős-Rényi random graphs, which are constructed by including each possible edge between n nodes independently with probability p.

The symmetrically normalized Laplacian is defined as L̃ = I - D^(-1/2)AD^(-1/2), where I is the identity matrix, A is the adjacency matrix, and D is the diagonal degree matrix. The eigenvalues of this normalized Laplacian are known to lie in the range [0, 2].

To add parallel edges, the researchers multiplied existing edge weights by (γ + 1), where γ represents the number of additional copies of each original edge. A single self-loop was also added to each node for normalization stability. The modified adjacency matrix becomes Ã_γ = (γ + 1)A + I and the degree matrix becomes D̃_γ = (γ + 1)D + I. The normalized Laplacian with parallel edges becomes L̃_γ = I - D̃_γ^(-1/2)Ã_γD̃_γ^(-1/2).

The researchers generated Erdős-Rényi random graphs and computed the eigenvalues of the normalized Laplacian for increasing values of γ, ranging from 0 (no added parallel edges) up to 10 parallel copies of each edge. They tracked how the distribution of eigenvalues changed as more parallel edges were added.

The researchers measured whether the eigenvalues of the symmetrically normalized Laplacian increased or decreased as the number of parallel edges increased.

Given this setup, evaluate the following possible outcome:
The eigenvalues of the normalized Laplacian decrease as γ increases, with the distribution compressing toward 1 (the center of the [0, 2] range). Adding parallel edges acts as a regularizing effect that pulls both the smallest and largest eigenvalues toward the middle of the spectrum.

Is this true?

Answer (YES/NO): NO